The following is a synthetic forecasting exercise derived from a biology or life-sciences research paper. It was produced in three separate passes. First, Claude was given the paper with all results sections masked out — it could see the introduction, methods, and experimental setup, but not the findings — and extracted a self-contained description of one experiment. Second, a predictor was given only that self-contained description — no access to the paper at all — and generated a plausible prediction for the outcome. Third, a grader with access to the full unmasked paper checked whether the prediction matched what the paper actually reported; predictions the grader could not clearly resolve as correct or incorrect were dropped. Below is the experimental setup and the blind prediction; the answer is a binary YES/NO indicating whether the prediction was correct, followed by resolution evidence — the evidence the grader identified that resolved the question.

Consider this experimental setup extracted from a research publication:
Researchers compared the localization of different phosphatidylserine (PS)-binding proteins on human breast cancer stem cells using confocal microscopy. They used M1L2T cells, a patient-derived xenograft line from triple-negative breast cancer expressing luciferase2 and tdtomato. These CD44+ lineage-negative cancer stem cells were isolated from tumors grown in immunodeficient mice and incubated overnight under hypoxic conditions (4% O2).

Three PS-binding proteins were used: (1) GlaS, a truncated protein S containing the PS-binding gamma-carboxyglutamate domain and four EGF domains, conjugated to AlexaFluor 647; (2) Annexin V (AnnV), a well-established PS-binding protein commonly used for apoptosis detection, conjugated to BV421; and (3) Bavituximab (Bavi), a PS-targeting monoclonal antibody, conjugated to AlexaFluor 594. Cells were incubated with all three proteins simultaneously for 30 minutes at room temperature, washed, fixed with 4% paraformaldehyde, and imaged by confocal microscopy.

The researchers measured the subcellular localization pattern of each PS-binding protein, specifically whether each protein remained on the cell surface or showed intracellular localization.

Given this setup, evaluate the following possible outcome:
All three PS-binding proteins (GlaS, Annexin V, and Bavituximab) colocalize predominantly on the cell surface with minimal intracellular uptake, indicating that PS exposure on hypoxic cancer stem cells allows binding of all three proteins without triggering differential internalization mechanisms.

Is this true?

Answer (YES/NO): NO